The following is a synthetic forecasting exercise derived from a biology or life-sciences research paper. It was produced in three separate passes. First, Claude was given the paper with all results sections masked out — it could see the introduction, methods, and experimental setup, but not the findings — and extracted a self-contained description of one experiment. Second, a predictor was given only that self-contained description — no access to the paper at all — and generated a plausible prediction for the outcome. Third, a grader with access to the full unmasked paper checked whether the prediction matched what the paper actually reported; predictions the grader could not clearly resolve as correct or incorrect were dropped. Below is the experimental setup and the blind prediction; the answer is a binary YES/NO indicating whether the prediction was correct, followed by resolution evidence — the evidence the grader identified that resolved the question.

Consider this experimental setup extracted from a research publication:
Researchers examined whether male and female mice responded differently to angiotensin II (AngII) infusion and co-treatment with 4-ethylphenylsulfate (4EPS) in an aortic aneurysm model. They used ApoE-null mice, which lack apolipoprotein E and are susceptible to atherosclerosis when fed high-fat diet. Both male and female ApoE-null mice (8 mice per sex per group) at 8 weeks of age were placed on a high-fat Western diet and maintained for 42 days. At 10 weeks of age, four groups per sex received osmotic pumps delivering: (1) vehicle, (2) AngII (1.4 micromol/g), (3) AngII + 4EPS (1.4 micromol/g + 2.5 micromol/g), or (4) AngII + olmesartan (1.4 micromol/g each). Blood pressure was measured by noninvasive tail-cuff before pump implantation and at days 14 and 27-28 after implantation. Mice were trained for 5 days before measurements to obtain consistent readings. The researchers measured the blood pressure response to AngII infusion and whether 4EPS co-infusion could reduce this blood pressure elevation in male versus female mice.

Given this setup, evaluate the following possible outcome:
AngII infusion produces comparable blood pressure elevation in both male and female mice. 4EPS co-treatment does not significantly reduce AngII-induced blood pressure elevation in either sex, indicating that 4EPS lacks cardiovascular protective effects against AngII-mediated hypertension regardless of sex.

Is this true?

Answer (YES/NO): NO